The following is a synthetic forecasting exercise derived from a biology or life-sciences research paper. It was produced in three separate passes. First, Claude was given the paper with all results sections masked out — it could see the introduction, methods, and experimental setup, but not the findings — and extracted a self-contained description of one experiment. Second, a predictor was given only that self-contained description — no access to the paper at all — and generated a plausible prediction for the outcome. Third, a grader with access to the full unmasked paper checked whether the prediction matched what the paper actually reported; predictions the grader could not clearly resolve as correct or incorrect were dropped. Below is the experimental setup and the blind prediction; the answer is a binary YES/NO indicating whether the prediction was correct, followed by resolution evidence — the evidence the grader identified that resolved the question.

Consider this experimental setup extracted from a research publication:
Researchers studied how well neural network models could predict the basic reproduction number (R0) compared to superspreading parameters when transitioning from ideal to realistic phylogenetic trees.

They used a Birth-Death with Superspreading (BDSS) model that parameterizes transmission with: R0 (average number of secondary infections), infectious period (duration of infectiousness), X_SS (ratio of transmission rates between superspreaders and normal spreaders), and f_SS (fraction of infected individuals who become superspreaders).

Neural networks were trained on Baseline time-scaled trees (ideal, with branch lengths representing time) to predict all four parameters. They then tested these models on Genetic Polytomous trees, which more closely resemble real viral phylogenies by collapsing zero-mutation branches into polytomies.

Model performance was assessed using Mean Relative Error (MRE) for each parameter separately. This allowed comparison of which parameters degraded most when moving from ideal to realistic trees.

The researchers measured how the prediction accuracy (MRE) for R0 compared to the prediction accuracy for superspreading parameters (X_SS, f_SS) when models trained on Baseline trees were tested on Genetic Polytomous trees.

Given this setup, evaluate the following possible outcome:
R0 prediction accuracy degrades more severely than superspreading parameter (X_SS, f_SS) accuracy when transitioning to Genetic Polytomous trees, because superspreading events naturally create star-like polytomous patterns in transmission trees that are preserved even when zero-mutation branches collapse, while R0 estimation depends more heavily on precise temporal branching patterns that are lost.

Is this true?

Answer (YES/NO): NO